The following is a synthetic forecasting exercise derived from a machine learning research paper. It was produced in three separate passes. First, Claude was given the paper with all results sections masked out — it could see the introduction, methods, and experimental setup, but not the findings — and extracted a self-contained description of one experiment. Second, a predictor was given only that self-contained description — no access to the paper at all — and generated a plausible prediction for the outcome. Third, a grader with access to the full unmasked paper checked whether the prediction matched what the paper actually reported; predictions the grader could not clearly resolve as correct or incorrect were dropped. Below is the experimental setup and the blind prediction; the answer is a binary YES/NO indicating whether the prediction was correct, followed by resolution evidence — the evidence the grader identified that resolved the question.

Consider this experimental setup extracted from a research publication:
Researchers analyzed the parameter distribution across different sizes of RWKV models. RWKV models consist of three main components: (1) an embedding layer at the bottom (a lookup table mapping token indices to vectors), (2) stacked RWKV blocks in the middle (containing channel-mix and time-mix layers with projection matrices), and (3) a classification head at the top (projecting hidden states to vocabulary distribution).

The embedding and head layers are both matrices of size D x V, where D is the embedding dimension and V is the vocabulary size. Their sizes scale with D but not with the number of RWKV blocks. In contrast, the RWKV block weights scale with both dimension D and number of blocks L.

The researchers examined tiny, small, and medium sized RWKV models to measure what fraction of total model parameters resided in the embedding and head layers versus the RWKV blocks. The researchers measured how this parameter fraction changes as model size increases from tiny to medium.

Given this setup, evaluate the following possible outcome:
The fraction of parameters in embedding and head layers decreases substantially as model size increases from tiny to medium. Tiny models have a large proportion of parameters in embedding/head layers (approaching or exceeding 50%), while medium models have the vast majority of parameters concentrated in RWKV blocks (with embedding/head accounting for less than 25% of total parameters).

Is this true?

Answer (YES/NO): YES